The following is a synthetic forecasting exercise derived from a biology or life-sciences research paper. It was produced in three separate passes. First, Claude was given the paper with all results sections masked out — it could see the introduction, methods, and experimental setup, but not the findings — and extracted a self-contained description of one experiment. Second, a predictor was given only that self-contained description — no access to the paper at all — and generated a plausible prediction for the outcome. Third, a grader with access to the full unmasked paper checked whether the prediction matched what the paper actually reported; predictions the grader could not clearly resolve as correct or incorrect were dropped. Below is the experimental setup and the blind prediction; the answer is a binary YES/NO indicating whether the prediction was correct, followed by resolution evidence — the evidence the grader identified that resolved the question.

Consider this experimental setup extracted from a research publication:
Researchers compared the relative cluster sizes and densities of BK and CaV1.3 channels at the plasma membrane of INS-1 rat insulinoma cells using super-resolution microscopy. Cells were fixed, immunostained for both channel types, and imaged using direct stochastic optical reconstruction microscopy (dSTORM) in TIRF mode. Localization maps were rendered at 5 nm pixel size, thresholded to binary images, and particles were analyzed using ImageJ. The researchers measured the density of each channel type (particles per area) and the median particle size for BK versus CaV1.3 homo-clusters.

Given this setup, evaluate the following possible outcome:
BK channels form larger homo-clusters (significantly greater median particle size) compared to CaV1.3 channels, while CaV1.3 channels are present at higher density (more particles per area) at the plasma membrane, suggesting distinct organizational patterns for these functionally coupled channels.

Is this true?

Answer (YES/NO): YES